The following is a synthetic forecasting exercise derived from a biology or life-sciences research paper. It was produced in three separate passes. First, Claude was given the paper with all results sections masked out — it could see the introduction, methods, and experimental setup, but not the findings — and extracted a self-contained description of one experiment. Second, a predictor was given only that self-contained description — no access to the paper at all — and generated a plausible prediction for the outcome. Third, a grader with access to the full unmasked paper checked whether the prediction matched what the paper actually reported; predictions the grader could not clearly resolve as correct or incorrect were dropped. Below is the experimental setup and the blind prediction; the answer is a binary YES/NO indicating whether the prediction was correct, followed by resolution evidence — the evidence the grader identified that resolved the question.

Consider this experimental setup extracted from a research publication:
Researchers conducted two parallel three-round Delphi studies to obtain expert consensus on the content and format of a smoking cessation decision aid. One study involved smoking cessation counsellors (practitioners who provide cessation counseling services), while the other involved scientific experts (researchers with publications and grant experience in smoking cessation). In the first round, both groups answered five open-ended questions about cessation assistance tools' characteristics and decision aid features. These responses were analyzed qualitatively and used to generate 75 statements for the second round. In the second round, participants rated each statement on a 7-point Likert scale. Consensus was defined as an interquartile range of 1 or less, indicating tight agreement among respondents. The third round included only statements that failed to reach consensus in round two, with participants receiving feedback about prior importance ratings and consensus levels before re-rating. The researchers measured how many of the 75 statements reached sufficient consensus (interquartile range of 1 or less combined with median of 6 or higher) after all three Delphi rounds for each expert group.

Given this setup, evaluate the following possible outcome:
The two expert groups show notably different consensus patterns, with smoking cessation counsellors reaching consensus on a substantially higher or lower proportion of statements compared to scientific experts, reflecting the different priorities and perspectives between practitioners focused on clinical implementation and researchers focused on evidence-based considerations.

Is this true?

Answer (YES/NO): NO